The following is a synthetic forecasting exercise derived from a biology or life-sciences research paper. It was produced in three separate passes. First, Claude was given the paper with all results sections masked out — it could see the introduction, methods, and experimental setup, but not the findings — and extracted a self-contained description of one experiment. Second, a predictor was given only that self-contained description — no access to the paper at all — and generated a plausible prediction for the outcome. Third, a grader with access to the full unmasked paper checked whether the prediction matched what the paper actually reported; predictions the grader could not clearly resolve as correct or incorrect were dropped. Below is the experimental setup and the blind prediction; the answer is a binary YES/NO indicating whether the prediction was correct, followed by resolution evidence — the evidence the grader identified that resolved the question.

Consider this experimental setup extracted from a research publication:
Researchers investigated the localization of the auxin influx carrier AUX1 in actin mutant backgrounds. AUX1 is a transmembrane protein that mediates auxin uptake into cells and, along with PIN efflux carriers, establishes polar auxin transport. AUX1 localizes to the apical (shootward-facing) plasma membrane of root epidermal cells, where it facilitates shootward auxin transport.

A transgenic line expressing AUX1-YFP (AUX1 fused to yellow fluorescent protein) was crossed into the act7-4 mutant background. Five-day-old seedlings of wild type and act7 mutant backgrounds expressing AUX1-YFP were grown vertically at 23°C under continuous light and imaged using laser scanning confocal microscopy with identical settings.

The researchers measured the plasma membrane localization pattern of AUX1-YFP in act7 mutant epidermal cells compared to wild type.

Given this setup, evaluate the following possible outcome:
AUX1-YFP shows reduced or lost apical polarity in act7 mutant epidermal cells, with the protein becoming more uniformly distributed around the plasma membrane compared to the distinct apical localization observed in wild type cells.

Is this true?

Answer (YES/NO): NO